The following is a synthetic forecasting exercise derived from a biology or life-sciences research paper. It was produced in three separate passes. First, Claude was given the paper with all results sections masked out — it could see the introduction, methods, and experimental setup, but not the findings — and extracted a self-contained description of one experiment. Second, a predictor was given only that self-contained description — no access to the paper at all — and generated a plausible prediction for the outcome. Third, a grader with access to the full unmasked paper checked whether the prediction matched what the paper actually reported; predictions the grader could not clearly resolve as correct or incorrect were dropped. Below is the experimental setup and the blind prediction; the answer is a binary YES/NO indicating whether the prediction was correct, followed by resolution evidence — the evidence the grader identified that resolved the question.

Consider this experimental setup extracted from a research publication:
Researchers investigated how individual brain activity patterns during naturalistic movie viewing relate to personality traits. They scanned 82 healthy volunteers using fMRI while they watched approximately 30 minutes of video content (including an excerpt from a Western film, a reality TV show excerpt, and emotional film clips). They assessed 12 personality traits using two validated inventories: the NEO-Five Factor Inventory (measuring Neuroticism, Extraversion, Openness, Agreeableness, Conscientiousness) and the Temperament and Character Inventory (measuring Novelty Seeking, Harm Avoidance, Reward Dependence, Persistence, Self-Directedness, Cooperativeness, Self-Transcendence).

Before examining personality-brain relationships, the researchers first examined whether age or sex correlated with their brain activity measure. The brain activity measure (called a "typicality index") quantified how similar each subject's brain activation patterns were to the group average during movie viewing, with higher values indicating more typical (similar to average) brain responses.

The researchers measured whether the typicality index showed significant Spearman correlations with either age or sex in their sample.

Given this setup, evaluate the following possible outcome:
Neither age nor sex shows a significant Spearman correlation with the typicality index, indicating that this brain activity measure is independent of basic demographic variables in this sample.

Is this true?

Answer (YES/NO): YES